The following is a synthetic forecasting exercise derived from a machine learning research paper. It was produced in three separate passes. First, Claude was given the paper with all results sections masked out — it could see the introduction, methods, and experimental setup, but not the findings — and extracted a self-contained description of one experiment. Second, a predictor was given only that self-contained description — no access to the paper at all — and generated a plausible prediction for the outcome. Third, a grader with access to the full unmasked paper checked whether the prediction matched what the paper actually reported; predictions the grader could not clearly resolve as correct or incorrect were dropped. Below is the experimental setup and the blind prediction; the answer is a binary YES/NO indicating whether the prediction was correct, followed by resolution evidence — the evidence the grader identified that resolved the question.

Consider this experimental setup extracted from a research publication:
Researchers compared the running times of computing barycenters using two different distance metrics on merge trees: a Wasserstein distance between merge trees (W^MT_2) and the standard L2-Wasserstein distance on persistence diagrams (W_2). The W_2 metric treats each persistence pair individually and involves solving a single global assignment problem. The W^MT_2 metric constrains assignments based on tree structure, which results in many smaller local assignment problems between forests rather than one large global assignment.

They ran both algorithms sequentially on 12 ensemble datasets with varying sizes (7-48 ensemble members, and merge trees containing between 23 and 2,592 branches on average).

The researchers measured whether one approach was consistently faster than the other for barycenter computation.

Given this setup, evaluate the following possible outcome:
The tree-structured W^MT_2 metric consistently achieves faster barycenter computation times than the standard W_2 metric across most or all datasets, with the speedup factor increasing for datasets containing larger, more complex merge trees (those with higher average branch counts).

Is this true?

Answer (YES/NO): NO